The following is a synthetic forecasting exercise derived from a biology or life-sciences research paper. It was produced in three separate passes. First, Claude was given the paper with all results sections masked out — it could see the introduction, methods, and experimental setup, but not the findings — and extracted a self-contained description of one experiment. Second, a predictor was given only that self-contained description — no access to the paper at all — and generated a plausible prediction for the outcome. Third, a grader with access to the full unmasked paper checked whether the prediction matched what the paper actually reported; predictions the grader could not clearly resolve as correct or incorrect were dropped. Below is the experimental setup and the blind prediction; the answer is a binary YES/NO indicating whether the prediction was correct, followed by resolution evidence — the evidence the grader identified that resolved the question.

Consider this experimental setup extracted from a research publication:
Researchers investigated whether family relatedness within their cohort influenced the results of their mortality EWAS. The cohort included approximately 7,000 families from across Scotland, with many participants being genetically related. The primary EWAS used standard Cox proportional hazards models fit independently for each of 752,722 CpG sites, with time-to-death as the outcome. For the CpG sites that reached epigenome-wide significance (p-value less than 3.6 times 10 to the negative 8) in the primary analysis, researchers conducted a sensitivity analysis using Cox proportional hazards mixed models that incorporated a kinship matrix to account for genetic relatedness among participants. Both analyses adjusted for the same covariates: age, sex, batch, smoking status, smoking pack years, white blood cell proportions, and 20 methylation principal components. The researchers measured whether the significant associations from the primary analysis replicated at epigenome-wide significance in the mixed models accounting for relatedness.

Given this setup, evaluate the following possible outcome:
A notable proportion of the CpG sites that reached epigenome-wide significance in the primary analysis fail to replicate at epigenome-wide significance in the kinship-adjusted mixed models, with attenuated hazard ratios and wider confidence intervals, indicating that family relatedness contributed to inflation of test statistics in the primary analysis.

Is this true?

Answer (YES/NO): NO